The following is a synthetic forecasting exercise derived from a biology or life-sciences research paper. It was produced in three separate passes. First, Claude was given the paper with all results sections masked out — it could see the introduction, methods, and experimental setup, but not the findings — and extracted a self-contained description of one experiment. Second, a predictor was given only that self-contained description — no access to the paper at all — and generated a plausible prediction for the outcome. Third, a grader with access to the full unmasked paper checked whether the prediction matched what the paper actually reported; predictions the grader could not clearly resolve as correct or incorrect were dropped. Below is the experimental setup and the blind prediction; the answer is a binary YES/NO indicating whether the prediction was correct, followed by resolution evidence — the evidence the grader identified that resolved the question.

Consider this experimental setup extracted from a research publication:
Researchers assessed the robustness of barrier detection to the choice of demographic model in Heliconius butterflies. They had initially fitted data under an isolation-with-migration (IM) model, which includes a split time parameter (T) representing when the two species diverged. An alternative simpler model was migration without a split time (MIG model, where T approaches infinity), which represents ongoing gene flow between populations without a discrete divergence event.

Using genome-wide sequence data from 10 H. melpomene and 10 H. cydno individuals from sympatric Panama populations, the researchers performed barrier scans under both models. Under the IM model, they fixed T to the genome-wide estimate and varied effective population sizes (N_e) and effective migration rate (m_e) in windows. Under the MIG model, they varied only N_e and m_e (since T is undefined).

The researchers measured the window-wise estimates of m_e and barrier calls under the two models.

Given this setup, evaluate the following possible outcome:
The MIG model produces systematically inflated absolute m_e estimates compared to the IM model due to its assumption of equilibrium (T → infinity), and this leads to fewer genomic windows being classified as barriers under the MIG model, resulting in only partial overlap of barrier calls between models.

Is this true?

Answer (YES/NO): NO